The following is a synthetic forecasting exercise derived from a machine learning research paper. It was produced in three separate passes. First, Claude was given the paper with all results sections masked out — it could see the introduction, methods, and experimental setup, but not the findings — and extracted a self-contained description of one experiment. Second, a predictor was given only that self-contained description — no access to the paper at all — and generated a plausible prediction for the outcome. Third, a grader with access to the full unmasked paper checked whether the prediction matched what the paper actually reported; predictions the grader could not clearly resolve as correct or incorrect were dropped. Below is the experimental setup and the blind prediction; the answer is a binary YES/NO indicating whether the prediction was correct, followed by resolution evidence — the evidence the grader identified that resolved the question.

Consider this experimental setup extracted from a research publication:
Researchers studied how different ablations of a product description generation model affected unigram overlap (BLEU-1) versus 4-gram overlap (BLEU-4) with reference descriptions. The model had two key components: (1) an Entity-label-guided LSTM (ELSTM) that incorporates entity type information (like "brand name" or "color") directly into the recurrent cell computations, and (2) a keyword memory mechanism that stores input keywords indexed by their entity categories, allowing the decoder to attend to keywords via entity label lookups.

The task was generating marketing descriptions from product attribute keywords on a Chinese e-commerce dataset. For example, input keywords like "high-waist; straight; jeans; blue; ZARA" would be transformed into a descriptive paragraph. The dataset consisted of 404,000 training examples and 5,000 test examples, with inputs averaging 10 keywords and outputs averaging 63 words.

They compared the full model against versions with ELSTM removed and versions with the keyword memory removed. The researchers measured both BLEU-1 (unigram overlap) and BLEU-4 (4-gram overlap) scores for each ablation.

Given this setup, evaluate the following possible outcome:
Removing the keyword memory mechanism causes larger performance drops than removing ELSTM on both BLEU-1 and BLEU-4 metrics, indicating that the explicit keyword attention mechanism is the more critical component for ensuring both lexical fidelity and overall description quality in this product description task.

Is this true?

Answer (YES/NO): NO